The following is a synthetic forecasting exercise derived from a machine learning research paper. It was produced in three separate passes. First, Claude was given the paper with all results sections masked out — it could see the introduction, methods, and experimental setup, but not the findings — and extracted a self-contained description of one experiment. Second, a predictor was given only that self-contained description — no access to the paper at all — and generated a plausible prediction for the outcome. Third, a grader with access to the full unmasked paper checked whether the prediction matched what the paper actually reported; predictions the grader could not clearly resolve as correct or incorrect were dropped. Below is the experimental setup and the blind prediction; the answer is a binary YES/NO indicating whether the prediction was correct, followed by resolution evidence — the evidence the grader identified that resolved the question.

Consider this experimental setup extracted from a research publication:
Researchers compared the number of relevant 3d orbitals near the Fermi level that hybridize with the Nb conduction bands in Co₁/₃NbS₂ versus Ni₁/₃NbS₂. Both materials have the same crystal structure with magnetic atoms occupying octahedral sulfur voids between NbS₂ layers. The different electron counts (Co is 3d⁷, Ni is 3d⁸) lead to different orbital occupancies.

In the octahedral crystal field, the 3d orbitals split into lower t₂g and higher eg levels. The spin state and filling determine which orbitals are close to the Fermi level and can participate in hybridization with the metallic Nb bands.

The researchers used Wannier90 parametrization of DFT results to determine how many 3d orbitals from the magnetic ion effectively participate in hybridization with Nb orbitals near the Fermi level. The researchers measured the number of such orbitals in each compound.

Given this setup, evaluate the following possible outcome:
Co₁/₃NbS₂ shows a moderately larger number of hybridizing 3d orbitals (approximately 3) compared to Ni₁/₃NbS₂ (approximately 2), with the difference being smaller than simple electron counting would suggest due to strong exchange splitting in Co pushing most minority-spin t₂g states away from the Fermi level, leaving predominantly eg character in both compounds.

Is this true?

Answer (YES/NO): NO